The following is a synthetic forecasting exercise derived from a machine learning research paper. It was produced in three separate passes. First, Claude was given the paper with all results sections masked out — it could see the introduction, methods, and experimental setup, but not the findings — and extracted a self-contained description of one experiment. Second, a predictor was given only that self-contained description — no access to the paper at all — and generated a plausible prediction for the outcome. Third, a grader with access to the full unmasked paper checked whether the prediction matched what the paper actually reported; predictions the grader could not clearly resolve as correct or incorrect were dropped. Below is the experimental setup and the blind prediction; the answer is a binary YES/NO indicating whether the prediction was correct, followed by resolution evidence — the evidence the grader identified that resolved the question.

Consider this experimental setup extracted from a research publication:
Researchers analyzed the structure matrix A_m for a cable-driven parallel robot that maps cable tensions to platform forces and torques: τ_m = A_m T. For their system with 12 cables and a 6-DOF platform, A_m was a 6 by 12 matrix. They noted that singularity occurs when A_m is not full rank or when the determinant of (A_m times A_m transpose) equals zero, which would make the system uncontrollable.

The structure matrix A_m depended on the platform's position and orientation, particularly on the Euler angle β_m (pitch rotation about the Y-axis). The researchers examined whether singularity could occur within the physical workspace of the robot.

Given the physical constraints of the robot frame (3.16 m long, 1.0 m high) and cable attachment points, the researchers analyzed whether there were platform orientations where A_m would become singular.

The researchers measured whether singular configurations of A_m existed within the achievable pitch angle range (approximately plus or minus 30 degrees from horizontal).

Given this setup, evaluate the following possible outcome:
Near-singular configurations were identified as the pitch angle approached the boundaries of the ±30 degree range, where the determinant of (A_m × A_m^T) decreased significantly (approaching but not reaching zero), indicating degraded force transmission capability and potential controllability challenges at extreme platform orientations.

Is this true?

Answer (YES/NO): NO